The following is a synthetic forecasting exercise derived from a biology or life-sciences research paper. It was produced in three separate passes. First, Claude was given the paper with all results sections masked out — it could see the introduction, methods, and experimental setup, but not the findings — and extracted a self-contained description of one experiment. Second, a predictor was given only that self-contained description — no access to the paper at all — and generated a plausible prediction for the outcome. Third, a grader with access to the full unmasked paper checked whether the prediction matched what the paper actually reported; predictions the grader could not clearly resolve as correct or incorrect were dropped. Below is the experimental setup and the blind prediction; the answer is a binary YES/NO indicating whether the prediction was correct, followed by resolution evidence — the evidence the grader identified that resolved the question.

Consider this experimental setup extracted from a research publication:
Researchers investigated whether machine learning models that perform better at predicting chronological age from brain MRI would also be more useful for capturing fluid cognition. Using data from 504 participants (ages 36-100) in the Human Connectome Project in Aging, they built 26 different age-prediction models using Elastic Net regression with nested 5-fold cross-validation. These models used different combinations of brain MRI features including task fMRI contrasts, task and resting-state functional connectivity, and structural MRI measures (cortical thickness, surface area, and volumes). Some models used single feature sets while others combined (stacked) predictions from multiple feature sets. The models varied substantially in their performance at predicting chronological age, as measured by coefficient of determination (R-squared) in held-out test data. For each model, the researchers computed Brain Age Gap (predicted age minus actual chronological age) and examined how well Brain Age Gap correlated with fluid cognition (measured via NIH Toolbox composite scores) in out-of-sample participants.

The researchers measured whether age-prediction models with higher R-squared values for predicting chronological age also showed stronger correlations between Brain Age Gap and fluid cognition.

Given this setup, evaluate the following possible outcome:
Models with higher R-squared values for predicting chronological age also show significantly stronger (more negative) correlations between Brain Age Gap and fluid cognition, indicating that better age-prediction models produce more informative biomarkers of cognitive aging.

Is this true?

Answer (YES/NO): NO